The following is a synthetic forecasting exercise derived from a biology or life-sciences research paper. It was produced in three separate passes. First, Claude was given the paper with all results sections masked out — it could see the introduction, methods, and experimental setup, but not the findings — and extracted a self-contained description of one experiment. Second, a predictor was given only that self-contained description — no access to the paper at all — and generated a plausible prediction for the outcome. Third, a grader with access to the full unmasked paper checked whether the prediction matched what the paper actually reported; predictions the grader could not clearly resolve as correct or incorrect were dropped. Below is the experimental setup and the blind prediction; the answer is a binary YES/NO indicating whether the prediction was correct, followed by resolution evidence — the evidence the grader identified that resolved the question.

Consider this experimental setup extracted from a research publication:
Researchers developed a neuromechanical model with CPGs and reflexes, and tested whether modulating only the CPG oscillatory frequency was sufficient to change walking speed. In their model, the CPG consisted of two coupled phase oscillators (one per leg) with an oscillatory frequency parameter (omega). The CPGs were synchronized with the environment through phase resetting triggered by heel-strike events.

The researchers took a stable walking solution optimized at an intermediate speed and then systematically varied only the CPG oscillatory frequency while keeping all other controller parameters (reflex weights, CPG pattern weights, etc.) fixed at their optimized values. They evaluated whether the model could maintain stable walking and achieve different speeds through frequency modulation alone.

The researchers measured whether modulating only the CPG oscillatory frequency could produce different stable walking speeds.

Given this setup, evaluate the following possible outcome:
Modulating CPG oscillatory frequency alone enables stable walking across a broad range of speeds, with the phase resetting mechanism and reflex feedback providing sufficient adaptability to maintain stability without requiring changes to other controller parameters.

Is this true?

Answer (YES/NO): NO